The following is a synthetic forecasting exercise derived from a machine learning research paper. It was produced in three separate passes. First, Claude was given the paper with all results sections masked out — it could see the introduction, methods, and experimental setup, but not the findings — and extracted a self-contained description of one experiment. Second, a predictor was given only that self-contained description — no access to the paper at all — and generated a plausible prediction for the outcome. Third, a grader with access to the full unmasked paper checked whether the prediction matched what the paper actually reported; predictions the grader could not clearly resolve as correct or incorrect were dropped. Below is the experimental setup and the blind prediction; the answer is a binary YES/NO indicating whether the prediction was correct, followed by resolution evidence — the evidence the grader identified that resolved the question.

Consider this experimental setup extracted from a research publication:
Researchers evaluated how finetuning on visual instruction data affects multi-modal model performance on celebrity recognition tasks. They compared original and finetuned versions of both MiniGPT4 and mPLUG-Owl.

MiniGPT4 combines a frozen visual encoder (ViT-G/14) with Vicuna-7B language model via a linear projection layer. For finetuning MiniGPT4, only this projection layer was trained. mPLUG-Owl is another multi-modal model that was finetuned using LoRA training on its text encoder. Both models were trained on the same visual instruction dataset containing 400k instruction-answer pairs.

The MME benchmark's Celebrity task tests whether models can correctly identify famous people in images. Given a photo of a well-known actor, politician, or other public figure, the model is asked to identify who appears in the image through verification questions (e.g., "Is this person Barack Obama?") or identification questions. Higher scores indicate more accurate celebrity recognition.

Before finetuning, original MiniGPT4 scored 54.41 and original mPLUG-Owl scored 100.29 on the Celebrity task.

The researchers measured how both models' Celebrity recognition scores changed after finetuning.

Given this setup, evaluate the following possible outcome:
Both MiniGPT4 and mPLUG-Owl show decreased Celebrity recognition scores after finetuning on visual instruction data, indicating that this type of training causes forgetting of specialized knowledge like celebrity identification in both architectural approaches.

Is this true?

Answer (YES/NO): NO